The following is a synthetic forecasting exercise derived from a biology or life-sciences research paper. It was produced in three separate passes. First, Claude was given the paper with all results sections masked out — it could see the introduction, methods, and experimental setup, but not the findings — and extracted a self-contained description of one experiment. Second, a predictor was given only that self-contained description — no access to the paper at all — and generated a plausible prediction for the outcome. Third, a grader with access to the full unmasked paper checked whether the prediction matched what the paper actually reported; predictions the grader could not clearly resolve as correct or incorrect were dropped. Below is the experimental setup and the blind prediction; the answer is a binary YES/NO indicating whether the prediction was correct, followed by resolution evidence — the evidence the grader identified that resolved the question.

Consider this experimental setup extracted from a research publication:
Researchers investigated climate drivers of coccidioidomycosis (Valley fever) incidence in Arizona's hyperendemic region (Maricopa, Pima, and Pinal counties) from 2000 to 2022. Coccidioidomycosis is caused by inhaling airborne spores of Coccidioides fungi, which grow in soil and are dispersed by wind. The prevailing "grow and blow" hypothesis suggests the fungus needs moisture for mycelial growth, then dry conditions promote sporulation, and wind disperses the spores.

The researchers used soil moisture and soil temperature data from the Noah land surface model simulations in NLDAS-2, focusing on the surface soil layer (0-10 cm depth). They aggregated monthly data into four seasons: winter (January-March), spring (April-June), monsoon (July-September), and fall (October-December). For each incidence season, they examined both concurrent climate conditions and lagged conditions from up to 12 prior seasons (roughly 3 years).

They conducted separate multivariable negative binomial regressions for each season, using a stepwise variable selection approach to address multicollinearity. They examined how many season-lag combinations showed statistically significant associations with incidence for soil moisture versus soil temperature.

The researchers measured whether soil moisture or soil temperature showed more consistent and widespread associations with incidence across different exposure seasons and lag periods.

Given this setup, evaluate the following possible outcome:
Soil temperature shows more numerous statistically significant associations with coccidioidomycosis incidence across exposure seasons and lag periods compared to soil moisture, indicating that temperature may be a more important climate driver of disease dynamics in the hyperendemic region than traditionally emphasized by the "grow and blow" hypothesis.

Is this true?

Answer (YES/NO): NO